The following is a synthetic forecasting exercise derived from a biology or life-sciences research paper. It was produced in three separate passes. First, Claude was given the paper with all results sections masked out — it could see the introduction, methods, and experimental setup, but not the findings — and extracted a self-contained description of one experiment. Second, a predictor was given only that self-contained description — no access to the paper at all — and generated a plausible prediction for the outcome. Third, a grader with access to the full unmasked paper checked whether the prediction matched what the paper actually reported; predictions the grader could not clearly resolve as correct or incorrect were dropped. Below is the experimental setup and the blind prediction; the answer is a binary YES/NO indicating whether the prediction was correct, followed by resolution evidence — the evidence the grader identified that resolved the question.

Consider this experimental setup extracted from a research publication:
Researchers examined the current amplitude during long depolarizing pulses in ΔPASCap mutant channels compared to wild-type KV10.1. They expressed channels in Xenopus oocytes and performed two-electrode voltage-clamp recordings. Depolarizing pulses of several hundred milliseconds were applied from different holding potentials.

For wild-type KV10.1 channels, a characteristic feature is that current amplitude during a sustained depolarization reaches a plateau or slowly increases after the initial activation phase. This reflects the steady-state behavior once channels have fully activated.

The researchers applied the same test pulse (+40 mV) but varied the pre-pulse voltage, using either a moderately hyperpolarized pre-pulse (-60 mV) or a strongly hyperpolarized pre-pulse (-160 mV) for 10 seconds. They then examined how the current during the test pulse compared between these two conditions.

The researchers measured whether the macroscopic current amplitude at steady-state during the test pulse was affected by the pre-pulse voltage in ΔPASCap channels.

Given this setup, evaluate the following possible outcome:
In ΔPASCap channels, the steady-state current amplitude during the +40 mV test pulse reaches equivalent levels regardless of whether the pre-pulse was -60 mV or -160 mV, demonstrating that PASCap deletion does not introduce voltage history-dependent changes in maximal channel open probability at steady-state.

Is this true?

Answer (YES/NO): NO